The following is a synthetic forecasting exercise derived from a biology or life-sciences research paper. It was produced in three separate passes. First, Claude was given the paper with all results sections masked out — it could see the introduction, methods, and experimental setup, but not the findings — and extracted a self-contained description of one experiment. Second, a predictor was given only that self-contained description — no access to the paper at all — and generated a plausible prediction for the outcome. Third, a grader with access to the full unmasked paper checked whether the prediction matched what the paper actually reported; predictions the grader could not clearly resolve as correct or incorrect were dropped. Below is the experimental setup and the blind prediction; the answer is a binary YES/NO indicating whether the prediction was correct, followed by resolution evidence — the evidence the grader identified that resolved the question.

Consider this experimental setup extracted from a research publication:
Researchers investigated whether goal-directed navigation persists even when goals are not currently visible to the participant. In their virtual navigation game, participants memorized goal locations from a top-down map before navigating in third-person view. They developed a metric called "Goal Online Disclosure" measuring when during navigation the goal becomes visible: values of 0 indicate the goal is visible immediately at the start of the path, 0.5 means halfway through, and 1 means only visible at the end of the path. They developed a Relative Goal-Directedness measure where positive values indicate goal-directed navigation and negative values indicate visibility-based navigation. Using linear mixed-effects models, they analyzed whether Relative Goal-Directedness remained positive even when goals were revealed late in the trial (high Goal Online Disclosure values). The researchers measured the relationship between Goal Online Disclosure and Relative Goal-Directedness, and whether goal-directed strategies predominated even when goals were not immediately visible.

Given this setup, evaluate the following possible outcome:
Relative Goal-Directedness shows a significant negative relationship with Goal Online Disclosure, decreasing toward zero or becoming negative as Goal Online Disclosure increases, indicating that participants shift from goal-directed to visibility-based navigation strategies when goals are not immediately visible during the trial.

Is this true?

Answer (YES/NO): NO